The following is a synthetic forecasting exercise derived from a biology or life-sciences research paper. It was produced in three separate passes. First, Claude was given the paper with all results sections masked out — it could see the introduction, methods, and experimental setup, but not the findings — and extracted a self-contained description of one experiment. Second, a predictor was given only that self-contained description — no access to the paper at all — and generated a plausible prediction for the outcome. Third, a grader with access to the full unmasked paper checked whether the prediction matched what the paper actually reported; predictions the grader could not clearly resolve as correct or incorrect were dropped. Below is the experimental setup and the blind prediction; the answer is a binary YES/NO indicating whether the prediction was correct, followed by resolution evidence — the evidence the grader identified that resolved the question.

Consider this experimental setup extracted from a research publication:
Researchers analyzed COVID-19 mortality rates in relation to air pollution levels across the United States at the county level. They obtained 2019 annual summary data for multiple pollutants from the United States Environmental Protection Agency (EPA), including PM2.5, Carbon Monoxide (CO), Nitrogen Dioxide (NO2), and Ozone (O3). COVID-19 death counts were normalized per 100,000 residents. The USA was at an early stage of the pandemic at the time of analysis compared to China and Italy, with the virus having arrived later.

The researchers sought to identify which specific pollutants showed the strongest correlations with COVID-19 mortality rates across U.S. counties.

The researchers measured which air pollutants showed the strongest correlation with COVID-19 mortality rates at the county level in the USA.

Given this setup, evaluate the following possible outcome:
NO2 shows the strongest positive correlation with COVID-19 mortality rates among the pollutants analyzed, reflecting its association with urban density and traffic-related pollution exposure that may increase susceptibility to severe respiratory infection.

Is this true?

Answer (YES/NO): NO